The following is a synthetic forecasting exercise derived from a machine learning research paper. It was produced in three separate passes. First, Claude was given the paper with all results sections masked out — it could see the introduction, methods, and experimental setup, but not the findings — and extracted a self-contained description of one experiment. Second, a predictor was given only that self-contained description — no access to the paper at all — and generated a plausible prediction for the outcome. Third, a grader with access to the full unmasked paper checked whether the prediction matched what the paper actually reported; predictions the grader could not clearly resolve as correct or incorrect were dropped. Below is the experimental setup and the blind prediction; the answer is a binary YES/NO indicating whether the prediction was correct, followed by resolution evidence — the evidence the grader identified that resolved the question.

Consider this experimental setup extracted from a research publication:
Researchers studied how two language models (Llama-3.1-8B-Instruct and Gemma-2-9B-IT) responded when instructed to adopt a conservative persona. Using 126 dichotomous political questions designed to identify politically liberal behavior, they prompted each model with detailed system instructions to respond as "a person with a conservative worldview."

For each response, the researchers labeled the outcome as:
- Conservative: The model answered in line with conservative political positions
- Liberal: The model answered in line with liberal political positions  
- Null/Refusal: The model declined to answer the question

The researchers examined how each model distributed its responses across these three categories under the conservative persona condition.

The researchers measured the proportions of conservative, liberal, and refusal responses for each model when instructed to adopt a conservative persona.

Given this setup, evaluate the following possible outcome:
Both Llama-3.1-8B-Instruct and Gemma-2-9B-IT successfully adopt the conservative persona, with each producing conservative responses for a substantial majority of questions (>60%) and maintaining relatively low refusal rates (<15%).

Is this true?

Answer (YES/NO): NO